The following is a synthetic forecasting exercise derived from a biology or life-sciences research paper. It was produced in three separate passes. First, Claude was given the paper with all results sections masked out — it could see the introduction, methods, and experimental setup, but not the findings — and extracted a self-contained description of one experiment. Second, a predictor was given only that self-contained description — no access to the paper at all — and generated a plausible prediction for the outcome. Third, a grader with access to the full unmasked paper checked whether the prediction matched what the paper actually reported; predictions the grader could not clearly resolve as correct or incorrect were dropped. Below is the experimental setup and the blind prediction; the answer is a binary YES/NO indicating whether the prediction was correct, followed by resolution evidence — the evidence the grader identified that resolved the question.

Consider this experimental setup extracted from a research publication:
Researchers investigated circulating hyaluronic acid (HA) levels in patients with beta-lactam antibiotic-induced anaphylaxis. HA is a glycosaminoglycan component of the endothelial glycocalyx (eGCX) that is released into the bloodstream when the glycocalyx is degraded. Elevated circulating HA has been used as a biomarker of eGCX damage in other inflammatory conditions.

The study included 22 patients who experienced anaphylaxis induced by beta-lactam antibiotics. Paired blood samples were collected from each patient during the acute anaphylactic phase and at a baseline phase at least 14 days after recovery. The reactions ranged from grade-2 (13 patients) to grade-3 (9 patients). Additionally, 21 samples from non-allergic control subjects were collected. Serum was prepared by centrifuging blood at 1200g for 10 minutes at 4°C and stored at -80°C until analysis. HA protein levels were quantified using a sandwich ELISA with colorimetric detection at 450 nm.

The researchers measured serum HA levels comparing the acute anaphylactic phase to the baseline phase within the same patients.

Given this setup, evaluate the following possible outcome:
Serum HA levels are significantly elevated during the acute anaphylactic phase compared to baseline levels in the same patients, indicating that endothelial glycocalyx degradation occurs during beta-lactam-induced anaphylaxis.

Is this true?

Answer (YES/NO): NO